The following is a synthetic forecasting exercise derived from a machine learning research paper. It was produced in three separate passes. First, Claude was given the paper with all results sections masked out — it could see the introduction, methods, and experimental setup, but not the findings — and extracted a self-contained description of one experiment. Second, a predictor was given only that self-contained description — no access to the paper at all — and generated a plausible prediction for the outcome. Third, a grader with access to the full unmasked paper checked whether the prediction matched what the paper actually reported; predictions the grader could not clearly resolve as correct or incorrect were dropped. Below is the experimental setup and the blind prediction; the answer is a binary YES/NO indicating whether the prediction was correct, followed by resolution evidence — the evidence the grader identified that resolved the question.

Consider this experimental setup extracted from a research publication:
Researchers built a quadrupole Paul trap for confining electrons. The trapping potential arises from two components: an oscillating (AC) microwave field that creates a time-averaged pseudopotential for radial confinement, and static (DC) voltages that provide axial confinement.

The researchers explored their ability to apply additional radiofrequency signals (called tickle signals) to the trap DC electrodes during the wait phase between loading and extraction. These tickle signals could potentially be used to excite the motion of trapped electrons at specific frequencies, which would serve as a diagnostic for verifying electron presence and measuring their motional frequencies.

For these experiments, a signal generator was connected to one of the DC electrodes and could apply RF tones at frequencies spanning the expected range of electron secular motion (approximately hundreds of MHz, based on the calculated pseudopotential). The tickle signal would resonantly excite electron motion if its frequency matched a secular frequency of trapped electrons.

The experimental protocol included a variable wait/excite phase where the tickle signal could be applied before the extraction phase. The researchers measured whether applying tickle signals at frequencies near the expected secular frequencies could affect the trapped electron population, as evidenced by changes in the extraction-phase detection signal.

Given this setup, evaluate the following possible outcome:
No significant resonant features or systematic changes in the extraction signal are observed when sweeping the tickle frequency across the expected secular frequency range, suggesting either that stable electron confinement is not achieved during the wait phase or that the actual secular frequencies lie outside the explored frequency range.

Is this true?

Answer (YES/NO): NO